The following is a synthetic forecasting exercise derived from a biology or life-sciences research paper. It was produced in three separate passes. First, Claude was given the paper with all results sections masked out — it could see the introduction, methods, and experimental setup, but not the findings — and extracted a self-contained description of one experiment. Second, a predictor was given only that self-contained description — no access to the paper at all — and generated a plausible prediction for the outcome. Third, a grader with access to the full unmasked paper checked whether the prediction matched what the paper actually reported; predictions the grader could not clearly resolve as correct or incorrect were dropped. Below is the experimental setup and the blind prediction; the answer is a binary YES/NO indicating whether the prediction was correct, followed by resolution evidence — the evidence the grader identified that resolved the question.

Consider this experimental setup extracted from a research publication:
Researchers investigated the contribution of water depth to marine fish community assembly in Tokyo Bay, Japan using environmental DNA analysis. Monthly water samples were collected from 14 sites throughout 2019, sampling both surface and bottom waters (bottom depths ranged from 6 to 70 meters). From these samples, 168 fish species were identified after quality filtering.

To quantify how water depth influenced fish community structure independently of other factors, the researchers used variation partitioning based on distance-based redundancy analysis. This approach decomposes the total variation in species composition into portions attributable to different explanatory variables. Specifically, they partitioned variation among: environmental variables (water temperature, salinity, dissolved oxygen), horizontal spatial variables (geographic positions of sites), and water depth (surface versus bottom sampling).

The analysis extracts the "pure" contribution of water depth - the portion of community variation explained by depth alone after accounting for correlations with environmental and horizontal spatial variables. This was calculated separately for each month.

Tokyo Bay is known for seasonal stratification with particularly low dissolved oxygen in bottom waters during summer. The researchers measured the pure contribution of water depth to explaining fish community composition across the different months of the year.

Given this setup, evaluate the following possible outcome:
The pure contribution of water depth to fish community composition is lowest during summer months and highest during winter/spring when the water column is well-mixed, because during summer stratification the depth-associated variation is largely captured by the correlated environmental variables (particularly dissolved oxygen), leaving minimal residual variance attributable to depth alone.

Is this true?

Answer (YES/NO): NO